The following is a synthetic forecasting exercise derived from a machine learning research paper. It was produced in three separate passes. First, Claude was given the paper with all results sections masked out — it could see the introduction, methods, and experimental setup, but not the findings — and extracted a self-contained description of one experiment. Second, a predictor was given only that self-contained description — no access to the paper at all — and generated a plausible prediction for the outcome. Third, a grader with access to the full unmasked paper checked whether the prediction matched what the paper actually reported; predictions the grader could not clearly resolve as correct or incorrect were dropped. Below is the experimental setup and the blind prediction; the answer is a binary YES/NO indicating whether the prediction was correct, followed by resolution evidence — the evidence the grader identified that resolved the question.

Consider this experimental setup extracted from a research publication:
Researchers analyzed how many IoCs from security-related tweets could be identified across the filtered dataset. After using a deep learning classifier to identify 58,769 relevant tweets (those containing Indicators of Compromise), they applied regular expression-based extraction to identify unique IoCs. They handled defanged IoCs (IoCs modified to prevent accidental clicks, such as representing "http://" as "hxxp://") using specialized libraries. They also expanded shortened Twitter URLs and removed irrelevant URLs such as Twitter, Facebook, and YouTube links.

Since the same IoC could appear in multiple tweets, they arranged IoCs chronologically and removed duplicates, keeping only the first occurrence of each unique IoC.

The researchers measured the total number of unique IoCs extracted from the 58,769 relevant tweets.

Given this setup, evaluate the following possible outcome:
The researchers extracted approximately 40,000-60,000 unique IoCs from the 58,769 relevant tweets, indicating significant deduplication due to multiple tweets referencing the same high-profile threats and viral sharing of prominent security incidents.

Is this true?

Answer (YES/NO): NO